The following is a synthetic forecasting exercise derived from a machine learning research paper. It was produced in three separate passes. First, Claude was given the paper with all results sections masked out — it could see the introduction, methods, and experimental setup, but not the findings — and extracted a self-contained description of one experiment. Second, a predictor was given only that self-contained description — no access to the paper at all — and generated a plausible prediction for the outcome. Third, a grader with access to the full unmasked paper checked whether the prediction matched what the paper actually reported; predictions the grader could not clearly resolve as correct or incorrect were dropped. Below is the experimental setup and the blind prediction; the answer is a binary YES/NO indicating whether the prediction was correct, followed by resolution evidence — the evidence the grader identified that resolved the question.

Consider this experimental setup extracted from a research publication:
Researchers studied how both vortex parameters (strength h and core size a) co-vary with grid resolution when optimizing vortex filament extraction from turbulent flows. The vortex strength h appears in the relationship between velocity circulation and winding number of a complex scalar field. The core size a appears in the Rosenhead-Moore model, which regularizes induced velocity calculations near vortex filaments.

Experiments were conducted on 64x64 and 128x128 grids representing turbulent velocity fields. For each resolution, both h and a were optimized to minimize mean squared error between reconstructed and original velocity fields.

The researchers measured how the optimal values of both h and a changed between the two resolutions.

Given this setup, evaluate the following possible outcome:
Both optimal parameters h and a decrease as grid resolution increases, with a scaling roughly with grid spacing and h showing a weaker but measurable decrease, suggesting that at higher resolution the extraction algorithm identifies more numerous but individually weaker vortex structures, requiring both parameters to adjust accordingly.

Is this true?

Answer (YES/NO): NO